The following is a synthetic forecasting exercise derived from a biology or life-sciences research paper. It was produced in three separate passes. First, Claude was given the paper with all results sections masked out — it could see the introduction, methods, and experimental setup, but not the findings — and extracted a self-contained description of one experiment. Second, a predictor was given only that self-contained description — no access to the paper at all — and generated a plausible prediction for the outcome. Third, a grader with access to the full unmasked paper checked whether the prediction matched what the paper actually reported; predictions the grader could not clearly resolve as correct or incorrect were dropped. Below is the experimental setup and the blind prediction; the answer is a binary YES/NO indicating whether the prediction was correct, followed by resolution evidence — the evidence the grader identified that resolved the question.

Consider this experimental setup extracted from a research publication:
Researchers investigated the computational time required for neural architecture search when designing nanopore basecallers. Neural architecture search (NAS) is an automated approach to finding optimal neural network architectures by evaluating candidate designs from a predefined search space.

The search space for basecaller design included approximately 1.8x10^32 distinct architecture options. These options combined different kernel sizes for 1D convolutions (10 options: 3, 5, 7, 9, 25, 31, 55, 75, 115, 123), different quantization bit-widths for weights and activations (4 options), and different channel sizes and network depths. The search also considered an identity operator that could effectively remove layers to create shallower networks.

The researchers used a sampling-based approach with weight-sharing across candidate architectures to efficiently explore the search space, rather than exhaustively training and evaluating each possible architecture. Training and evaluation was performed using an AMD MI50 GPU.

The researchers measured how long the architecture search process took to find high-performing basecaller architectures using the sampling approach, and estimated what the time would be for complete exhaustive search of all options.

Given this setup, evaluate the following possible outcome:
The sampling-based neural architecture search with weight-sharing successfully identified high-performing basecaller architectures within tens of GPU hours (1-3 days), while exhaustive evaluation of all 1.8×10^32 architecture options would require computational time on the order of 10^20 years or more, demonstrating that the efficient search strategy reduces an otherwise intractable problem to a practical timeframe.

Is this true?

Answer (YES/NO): NO